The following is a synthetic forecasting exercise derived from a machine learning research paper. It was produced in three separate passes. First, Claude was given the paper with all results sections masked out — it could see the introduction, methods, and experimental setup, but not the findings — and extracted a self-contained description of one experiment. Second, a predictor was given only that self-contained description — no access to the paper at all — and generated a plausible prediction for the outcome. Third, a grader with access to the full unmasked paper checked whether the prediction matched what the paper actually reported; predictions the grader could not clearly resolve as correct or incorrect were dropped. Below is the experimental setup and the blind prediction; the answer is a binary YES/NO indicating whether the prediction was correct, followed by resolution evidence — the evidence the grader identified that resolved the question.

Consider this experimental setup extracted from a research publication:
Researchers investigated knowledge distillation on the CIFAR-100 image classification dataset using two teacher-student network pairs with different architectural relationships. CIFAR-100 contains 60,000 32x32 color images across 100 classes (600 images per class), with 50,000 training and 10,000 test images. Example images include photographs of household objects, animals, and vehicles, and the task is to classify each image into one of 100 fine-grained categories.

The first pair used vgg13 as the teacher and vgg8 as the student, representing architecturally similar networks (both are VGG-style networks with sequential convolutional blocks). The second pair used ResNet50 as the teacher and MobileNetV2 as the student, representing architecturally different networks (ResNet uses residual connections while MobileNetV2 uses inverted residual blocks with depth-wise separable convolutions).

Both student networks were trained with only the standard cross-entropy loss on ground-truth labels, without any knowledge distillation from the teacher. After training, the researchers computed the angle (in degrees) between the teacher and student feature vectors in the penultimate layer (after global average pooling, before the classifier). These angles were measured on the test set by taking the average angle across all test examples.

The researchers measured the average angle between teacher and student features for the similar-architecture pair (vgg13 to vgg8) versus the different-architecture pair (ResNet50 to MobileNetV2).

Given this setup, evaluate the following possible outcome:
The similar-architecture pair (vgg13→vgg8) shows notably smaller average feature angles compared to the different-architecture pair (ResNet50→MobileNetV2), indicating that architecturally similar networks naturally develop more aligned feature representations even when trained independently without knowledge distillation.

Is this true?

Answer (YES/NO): YES